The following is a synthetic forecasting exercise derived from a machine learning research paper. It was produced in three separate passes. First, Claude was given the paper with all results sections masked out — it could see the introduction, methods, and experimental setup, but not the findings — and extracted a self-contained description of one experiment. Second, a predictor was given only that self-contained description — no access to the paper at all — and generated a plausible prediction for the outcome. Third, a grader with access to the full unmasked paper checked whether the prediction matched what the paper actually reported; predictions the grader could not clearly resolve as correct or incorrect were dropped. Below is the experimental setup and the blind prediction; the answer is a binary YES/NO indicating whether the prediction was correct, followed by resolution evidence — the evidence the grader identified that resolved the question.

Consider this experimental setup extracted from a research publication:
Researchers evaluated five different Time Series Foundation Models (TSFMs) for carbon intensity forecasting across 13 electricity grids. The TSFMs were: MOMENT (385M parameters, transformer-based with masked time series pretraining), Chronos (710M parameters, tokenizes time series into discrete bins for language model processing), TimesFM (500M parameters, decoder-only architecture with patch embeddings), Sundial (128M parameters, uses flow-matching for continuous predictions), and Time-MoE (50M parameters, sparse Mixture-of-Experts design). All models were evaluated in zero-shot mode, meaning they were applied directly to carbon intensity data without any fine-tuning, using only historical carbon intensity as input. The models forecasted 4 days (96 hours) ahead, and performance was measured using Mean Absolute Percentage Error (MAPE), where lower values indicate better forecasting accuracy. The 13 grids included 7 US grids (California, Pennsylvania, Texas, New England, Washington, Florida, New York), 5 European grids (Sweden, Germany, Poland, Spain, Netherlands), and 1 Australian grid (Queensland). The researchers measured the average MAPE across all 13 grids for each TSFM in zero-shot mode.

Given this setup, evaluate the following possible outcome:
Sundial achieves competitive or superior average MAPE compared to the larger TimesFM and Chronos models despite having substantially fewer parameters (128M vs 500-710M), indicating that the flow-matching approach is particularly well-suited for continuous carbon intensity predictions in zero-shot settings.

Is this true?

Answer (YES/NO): YES